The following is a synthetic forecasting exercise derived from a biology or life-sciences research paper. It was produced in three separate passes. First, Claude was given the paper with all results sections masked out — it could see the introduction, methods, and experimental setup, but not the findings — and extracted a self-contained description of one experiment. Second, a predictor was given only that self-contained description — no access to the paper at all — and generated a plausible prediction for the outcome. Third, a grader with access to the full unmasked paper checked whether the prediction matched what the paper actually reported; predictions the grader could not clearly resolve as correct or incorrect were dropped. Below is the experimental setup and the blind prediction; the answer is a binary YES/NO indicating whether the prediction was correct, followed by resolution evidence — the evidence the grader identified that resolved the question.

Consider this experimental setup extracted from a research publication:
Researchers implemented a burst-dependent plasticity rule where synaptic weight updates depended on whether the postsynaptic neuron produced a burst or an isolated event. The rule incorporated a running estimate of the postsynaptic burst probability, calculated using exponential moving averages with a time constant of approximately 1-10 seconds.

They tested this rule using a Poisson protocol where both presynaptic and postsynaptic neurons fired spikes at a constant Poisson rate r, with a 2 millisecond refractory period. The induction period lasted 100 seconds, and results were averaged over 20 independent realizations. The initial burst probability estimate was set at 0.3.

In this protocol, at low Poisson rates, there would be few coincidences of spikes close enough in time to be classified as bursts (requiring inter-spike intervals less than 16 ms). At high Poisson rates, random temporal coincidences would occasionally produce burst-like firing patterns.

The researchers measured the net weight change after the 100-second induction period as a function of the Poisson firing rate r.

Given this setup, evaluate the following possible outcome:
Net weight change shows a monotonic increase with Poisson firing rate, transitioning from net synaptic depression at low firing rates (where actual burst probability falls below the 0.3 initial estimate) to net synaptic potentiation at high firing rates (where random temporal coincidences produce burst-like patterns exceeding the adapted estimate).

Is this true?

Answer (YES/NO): YES